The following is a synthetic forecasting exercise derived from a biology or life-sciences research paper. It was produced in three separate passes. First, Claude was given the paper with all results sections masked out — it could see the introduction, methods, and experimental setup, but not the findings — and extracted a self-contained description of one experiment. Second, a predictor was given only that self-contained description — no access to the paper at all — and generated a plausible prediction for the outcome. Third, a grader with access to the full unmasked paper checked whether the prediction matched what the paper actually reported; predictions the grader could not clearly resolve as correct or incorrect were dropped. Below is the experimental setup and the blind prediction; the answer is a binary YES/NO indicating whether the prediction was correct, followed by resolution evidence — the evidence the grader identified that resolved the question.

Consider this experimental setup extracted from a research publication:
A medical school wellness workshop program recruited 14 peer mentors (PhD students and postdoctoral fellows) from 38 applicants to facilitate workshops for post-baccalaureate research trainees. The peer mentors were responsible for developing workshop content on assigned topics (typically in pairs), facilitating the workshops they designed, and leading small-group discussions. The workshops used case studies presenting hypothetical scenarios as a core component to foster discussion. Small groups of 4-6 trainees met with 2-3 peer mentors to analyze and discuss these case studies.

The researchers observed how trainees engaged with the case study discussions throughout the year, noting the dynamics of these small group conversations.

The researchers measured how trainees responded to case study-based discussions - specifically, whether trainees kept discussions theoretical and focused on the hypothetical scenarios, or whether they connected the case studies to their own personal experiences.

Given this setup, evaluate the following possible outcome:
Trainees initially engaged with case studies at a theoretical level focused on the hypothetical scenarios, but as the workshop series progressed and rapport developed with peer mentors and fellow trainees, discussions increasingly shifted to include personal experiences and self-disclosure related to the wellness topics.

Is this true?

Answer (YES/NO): NO